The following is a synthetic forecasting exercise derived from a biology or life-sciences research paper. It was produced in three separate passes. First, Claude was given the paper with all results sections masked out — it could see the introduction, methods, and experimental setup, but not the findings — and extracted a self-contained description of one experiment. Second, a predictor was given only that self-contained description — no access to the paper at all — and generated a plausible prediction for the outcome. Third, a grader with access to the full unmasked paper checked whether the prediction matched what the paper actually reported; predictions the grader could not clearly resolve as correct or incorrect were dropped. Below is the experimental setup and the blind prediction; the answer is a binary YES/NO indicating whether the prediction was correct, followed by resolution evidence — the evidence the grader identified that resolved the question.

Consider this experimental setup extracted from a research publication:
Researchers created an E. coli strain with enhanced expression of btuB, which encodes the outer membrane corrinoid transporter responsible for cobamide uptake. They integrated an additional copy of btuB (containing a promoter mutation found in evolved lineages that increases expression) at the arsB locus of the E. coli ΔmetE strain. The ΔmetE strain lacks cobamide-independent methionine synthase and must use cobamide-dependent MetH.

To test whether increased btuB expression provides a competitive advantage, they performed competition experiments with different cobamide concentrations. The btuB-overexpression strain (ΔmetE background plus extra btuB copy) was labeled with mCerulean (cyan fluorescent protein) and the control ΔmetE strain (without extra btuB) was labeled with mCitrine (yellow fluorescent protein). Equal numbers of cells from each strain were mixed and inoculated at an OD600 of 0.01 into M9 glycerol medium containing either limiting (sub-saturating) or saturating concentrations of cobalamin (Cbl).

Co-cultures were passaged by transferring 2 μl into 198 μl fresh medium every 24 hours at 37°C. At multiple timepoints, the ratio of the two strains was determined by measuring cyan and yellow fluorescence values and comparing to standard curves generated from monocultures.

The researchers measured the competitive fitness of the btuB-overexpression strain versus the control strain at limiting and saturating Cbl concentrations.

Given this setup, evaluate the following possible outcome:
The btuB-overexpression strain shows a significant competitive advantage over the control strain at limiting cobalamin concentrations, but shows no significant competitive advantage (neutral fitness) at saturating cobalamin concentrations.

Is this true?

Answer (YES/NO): YES